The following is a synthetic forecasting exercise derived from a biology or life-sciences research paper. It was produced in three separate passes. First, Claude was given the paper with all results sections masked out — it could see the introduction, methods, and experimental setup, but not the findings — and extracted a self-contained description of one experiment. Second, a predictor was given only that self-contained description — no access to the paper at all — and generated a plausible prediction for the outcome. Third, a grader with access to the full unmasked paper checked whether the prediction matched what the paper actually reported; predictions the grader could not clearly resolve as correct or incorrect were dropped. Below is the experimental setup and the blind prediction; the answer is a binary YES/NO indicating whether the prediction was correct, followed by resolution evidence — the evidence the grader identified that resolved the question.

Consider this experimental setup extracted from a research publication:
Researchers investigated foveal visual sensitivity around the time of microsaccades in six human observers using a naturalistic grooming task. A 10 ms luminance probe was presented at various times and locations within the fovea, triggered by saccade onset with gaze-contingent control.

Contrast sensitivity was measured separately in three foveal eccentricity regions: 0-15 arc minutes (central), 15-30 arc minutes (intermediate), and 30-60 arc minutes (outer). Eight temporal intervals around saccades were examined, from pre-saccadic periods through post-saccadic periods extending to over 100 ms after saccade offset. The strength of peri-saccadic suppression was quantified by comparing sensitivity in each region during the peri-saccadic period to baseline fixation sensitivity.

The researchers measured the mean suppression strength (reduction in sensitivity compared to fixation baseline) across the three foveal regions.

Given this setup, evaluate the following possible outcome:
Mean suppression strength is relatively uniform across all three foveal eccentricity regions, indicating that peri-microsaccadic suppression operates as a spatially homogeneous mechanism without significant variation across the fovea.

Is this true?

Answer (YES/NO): NO